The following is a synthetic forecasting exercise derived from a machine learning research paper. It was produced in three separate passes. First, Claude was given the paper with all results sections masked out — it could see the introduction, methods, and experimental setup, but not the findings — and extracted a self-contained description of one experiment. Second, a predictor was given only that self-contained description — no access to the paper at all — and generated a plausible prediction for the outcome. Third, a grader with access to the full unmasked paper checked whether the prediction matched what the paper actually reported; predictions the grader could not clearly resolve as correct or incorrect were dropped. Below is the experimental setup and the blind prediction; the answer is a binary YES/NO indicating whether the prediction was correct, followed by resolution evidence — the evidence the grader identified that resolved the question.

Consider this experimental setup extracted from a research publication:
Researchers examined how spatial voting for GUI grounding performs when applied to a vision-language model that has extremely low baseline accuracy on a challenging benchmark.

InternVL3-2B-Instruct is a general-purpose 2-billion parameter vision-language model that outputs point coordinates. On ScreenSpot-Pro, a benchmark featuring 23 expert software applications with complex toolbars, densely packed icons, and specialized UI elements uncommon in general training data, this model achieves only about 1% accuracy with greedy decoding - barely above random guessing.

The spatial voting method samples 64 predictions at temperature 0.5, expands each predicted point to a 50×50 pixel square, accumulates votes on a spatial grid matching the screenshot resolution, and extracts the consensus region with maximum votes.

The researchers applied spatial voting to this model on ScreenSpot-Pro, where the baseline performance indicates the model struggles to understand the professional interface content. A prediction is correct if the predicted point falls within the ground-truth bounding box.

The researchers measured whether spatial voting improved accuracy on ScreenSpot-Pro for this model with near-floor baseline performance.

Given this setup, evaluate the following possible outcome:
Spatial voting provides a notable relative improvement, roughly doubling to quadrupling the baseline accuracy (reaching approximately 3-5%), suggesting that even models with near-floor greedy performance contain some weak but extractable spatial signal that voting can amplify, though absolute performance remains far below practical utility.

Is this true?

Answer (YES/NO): NO